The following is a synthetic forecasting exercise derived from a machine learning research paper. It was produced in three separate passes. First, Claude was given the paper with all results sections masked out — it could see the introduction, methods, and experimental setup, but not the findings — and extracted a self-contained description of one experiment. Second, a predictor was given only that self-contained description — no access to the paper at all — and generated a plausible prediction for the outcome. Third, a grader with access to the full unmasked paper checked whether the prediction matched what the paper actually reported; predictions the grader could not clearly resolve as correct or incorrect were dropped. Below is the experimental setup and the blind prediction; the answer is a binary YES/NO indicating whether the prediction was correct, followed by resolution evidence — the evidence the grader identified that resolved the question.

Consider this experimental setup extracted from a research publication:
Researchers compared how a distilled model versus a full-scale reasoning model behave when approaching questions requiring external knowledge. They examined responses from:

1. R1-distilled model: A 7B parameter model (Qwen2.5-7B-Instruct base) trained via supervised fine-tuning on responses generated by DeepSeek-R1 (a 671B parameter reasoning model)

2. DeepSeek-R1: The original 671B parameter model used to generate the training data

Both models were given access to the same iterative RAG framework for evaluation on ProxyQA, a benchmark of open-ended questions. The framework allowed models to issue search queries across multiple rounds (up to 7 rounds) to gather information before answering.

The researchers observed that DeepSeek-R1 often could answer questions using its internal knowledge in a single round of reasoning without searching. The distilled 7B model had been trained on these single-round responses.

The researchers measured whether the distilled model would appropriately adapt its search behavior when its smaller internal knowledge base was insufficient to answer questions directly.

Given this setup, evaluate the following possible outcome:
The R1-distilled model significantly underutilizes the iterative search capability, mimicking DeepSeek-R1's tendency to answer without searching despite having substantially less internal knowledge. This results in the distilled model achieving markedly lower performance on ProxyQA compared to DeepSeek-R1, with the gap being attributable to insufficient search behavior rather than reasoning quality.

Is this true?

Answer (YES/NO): YES